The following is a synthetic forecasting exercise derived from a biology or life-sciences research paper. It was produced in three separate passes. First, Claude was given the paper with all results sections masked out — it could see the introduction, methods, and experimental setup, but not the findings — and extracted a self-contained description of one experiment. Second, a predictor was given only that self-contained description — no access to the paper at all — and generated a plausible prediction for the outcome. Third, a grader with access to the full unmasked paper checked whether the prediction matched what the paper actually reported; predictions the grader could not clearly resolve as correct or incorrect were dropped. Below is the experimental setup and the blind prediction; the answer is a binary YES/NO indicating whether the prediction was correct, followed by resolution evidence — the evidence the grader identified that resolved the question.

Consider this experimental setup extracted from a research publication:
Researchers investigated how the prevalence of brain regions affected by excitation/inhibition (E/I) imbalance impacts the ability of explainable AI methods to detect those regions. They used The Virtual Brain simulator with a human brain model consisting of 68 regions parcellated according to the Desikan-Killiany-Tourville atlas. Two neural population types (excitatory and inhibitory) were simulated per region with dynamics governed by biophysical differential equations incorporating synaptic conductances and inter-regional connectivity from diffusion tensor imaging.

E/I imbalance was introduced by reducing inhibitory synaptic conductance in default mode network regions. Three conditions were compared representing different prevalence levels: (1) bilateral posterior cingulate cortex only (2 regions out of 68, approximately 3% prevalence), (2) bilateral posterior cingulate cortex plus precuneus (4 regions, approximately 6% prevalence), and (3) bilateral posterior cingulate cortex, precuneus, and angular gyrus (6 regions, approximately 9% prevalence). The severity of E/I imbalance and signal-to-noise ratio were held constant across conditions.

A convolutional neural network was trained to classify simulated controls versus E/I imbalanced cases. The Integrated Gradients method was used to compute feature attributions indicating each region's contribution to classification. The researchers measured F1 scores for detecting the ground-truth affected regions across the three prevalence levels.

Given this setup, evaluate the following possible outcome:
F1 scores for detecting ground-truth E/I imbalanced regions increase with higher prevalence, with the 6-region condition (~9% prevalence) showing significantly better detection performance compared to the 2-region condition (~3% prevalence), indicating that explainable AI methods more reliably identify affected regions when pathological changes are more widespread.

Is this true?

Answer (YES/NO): NO